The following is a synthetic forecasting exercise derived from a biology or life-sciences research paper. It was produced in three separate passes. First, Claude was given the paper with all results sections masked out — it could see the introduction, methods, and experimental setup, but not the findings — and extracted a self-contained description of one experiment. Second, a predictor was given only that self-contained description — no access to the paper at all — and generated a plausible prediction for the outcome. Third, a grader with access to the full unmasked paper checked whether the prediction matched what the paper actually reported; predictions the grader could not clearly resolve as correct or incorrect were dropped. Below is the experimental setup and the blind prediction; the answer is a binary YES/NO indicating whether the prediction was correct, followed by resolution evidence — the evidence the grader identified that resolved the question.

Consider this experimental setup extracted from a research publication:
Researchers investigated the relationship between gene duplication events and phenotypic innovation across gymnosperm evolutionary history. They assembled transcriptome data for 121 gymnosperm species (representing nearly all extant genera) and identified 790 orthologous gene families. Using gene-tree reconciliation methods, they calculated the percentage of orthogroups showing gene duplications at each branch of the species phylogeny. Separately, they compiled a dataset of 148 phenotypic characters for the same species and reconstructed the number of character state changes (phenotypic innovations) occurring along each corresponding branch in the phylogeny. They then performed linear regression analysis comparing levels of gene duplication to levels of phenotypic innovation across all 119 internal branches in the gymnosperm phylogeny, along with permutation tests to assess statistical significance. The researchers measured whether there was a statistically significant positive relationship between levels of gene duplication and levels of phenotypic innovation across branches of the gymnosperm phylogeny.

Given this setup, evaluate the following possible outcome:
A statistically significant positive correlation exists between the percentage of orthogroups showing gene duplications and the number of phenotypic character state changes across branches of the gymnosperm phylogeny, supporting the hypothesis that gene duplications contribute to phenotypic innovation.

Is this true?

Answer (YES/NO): YES